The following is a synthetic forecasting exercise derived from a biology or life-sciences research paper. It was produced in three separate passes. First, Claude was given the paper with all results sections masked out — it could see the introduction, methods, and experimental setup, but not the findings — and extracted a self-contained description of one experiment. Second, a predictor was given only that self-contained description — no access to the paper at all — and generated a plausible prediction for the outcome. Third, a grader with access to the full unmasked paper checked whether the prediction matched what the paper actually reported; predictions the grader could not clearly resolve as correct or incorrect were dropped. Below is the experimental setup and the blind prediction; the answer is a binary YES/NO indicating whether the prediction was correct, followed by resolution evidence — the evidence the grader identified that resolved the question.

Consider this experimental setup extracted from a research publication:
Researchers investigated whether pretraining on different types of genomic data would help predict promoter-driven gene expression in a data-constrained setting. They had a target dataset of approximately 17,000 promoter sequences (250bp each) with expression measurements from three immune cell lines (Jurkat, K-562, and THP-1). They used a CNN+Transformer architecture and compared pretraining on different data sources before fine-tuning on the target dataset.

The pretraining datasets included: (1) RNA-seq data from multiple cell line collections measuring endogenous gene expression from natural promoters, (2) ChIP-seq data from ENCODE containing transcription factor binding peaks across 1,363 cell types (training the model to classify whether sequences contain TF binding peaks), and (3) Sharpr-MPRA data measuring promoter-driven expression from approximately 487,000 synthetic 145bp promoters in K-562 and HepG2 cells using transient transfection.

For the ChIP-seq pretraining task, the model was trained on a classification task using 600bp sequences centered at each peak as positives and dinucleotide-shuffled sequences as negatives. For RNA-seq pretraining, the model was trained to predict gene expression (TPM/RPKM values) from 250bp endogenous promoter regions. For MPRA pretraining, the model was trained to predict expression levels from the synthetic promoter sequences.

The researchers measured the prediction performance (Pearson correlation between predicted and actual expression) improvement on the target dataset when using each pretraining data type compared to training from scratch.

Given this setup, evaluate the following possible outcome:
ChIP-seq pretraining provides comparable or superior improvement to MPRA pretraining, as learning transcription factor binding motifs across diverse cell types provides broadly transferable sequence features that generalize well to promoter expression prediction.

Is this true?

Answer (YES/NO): NO